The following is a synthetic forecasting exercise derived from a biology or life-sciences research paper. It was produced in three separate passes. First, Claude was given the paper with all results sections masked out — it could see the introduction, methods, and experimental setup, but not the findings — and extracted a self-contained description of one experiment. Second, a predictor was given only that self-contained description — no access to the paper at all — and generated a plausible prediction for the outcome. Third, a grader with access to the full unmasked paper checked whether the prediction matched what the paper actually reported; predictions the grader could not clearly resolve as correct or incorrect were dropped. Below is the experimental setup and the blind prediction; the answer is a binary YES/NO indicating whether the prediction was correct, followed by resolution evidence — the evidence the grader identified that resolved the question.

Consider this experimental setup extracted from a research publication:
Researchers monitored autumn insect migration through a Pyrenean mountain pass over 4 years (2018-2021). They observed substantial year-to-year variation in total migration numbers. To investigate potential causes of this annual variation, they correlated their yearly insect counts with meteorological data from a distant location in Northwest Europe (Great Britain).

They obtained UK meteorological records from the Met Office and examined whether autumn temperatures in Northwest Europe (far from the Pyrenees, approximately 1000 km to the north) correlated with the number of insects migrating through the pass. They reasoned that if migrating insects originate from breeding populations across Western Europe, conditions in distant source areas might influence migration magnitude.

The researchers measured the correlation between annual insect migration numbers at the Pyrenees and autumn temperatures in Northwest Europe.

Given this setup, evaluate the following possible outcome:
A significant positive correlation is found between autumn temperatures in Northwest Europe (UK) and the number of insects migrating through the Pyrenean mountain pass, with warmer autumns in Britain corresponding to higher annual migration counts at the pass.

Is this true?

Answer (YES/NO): NO